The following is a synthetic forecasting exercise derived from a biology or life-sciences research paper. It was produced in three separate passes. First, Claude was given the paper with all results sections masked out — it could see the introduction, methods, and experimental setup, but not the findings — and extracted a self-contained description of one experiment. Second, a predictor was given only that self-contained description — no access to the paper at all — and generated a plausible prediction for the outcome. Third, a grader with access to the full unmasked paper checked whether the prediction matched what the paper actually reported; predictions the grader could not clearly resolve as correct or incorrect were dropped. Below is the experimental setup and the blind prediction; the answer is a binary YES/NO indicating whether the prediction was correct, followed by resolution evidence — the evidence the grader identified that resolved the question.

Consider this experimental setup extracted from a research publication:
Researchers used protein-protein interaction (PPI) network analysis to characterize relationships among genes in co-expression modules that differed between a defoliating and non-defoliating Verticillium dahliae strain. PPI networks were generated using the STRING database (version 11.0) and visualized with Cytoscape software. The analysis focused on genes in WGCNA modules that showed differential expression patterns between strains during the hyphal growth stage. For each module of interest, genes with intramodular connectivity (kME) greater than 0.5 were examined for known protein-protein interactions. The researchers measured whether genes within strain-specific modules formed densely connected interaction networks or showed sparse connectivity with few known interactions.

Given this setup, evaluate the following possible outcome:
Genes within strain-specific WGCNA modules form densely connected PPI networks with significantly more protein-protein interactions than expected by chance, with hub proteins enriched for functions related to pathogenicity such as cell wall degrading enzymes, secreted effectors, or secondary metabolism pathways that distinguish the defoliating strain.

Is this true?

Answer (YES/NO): NO